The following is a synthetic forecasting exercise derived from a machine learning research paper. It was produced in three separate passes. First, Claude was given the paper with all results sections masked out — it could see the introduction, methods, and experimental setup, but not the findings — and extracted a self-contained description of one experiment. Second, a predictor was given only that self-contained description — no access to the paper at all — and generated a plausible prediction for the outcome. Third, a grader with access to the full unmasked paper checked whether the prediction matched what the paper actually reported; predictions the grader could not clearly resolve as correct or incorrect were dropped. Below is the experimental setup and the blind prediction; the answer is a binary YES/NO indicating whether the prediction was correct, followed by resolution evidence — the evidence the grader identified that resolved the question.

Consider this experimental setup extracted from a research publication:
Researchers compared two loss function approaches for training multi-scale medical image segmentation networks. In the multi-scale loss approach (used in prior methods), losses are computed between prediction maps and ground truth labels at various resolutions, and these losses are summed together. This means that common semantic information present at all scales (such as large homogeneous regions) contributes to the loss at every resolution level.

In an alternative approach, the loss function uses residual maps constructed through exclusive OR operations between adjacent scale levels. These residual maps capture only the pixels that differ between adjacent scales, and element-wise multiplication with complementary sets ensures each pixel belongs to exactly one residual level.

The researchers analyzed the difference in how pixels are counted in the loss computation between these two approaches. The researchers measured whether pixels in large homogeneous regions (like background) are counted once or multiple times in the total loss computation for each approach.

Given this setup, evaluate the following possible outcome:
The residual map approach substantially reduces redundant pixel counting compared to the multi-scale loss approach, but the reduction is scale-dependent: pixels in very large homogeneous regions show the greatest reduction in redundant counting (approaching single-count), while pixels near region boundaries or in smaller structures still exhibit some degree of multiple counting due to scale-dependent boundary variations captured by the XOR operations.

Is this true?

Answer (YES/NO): NO